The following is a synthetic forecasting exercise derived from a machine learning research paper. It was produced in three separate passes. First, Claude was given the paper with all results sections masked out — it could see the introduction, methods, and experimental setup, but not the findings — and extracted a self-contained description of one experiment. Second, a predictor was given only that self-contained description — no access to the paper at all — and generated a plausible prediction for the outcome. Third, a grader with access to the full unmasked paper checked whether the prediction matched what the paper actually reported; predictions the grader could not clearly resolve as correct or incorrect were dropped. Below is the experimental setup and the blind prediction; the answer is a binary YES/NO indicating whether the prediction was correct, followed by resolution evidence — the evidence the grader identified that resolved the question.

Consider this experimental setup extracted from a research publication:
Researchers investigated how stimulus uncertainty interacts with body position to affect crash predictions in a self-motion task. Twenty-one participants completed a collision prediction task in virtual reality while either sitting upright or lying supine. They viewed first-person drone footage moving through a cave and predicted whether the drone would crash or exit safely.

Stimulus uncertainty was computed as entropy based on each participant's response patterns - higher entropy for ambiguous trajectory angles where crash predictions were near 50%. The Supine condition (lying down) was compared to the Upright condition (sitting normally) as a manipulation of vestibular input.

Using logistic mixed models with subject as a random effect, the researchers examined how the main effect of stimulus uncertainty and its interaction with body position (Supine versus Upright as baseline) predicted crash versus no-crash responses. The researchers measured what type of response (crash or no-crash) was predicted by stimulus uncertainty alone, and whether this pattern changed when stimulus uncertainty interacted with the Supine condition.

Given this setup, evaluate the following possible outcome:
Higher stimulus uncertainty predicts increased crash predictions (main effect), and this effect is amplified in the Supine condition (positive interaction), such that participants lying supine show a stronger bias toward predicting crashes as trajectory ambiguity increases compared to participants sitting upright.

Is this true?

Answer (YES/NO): NO